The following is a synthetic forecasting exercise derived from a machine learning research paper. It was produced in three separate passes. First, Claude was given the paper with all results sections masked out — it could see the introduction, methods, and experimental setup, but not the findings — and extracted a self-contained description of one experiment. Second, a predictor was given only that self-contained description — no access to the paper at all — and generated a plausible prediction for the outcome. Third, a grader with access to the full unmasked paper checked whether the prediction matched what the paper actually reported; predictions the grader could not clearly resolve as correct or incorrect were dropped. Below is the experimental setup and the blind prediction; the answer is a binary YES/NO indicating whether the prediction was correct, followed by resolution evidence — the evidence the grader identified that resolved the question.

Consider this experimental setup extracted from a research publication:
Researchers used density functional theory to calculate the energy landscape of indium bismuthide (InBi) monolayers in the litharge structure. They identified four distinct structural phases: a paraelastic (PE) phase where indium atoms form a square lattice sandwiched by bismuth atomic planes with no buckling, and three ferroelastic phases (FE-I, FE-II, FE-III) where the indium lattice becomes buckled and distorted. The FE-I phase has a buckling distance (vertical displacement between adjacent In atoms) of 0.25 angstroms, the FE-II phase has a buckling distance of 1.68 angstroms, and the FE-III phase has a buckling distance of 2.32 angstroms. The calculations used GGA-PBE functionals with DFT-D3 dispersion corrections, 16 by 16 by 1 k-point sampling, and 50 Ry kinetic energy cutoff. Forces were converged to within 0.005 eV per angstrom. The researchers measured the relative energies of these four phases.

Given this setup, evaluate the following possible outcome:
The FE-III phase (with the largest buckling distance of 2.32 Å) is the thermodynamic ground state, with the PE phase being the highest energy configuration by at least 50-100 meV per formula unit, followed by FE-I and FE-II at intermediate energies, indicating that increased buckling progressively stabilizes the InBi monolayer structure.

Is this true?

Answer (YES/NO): YES